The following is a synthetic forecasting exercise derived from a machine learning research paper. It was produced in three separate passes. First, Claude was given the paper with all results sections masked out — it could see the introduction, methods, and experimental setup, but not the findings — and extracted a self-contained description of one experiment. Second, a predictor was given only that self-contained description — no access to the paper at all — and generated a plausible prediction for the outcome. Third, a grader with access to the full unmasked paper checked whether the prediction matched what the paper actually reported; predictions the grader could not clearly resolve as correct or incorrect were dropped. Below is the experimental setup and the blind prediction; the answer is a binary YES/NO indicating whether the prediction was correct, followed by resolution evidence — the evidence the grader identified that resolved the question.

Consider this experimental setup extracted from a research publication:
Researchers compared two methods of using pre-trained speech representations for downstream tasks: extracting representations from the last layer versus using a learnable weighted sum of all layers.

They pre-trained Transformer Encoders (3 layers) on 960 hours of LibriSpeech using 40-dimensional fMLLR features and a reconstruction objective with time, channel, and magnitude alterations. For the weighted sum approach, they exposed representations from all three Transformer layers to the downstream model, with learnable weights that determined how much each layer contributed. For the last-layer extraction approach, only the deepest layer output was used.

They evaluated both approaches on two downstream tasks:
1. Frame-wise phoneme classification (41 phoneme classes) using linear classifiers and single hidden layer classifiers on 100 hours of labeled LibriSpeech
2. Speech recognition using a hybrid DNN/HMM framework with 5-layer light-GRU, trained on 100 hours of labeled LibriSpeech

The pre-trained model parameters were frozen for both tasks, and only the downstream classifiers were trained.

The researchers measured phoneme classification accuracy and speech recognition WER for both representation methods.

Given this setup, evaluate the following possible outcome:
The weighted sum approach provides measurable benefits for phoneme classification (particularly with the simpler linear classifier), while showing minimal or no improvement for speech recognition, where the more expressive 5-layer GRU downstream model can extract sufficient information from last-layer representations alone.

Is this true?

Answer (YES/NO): NO